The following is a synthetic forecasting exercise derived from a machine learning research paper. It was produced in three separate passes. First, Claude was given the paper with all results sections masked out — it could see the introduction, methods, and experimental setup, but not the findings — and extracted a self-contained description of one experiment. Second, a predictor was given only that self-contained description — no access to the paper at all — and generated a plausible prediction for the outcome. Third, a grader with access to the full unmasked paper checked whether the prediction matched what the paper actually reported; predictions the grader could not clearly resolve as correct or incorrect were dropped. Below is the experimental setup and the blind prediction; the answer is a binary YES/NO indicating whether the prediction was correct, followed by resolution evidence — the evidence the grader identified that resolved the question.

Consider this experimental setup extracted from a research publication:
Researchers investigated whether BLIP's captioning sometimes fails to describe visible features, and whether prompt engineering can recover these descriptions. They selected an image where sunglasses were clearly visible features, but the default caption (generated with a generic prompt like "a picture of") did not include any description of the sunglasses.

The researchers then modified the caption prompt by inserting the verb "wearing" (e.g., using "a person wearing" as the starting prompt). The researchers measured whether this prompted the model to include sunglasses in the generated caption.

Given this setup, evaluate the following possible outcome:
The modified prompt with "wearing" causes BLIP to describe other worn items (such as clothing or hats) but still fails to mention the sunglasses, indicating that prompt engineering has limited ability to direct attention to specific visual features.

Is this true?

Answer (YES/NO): NO